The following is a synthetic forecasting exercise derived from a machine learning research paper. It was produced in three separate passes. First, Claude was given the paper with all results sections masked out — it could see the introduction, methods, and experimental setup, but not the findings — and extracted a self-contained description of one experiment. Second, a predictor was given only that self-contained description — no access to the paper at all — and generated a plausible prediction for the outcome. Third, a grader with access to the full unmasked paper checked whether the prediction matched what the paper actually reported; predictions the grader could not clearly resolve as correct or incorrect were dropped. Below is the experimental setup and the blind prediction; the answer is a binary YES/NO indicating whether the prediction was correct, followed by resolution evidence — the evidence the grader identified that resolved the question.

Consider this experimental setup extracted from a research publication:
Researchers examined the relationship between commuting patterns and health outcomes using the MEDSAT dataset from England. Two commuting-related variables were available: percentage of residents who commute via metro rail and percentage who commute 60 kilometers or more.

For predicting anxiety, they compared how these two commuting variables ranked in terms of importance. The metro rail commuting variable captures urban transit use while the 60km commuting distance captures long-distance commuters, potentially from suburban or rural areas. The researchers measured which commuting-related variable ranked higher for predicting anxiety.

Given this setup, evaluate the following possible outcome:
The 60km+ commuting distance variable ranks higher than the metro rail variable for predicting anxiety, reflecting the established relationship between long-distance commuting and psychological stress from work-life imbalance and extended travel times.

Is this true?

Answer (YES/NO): NO